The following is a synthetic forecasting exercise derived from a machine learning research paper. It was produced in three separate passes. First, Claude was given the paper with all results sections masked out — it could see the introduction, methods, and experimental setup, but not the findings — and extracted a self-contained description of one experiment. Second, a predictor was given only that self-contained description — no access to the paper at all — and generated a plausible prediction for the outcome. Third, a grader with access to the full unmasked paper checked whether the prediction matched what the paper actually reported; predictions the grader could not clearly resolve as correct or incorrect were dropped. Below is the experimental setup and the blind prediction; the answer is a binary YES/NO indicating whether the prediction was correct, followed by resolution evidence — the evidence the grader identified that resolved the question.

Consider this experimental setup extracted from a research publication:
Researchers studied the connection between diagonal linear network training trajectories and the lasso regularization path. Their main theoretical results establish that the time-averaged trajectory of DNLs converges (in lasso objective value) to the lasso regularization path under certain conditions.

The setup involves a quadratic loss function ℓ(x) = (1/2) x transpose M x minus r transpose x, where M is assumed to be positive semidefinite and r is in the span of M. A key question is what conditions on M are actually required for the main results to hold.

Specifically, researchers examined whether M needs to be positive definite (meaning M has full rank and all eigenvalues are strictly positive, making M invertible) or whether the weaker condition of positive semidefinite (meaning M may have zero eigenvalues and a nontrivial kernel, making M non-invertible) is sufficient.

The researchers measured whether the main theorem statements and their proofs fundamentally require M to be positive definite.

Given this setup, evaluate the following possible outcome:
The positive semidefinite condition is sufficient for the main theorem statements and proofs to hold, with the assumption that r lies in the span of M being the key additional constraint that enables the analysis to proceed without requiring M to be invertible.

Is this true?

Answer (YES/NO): YES